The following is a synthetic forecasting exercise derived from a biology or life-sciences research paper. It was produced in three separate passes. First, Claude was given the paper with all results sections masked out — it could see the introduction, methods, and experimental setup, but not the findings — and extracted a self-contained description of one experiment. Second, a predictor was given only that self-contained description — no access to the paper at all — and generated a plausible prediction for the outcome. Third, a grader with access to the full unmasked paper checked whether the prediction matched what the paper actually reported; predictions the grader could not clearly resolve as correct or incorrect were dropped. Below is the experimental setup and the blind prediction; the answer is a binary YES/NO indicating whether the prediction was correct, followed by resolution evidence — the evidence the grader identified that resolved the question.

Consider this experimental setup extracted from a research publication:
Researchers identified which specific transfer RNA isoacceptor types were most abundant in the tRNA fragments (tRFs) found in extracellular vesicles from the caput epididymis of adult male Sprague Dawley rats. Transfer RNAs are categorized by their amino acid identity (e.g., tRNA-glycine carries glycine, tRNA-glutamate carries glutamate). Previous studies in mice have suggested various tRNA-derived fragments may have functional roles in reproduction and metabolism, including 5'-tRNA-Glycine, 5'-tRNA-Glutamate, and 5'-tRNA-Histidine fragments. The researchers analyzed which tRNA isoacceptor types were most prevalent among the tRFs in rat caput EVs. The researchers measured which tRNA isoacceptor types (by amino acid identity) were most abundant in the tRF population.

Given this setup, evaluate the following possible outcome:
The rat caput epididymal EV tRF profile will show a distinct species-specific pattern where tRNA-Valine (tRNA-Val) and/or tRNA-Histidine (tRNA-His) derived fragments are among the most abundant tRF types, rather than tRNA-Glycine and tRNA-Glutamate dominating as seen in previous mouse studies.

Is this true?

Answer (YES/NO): NO